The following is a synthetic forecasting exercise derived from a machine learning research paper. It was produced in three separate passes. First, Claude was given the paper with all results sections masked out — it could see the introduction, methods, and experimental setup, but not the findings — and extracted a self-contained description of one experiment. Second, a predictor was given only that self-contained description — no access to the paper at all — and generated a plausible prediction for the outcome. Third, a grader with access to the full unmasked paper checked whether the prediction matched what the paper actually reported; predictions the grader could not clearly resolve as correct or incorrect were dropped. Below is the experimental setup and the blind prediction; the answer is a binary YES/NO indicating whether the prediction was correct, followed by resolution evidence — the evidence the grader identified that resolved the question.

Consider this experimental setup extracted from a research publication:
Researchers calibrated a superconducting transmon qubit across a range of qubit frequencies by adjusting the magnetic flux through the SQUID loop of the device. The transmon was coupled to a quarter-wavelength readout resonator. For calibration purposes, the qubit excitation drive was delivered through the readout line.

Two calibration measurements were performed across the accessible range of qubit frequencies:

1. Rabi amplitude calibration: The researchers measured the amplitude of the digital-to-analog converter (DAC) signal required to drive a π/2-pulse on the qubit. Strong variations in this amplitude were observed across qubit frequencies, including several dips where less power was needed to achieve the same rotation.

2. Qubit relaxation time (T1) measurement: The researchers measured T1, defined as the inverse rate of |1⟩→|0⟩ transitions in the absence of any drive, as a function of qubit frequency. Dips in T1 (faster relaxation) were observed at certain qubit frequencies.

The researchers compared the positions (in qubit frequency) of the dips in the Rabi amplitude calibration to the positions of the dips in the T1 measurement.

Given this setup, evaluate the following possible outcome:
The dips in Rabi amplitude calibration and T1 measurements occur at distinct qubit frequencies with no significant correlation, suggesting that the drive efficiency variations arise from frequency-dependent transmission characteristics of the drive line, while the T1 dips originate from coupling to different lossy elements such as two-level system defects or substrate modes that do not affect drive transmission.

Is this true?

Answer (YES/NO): NO